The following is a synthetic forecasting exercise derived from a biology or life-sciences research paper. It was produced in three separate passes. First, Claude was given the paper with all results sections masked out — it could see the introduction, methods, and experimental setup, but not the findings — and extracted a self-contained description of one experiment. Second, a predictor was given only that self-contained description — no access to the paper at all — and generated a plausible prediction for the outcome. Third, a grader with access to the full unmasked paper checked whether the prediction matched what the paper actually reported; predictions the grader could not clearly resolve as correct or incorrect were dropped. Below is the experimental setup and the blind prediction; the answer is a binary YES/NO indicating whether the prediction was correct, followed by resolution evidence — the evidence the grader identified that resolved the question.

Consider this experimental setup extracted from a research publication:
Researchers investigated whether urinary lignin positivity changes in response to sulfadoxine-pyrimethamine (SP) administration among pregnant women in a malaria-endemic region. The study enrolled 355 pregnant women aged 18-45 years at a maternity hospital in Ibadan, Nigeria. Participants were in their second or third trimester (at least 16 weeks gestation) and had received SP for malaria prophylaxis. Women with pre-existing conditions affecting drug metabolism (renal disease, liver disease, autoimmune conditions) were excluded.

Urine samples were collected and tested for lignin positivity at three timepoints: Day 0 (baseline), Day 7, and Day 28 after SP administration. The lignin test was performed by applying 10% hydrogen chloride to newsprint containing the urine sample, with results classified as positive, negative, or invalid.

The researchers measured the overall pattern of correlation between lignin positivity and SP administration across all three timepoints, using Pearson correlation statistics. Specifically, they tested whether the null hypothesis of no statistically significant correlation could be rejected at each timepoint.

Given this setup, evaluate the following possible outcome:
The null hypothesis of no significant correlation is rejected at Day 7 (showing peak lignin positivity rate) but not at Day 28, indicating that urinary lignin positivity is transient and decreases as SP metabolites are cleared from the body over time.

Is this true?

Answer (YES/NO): NO